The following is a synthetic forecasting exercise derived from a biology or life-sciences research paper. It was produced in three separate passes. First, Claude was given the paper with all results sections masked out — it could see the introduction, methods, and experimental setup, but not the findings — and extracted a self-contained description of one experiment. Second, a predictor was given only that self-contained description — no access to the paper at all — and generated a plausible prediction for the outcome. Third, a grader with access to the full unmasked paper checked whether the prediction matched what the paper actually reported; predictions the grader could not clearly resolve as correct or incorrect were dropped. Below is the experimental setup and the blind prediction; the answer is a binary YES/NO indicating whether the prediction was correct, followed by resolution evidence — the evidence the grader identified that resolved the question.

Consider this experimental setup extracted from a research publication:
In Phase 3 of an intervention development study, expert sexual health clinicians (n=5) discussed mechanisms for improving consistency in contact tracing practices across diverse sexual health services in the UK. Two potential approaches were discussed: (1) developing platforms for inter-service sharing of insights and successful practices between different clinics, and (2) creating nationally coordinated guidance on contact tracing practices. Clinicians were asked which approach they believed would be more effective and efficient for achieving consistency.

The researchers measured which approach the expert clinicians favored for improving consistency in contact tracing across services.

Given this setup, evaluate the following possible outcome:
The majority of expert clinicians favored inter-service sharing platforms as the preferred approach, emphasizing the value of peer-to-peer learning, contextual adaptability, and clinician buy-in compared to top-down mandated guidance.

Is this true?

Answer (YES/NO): NO